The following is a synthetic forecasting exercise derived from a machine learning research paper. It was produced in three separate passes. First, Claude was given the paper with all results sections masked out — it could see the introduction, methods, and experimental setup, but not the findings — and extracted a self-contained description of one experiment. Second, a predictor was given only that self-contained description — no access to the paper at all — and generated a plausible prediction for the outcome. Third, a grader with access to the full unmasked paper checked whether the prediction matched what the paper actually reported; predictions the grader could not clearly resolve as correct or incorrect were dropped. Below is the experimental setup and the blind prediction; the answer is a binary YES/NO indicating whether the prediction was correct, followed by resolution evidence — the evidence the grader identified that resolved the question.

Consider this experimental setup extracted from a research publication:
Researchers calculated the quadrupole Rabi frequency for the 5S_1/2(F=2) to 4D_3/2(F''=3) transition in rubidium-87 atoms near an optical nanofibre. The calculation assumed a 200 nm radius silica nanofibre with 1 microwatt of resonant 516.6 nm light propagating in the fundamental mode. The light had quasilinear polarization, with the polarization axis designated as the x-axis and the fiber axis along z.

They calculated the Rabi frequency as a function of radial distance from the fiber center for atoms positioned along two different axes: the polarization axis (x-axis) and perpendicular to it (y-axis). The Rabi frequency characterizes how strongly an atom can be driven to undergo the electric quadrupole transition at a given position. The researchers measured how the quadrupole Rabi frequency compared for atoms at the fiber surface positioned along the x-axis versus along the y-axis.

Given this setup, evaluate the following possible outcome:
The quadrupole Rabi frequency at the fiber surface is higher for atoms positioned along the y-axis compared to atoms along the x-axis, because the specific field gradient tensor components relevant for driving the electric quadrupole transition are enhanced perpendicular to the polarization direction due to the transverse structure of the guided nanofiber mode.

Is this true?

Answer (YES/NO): NO